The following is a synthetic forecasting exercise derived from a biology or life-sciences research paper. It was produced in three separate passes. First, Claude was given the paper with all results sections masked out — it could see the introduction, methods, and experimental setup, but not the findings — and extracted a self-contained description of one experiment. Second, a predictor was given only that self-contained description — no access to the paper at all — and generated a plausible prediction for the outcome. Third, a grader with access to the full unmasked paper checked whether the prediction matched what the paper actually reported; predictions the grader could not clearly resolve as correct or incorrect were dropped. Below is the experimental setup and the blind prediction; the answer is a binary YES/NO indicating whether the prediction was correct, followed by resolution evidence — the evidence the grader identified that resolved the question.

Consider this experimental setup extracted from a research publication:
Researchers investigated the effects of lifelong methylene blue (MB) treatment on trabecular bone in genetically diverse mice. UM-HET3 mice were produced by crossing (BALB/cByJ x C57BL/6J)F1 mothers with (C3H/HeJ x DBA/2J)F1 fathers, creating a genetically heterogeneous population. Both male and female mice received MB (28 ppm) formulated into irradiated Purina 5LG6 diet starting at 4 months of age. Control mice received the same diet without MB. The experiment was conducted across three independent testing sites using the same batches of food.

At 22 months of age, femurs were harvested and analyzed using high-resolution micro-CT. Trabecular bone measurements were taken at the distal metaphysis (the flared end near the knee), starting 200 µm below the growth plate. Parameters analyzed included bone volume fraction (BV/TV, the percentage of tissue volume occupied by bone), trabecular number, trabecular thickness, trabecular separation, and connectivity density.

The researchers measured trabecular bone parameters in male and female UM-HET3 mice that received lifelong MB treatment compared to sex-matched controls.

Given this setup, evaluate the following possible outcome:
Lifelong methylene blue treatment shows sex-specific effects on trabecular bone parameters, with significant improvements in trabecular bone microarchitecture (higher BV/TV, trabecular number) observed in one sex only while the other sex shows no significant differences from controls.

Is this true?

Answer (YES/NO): NO